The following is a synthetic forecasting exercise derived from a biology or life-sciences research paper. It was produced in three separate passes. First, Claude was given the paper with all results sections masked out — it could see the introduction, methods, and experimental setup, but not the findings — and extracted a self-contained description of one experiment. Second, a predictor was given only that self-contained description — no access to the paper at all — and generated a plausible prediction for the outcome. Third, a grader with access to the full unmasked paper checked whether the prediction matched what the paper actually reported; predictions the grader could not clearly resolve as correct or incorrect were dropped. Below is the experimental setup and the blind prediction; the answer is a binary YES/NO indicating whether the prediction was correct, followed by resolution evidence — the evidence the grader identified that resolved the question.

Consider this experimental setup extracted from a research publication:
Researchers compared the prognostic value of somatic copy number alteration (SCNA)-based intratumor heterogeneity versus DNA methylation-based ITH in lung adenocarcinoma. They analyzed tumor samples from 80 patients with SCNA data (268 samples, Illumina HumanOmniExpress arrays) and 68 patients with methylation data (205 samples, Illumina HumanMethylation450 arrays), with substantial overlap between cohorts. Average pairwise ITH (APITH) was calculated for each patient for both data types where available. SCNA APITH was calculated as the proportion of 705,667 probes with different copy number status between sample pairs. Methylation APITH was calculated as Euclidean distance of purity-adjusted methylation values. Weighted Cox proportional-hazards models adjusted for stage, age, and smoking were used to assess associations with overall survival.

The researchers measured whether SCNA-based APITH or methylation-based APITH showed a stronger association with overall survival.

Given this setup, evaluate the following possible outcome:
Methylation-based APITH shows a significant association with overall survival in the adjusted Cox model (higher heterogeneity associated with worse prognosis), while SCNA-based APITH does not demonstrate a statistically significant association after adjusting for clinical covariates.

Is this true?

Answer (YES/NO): NO